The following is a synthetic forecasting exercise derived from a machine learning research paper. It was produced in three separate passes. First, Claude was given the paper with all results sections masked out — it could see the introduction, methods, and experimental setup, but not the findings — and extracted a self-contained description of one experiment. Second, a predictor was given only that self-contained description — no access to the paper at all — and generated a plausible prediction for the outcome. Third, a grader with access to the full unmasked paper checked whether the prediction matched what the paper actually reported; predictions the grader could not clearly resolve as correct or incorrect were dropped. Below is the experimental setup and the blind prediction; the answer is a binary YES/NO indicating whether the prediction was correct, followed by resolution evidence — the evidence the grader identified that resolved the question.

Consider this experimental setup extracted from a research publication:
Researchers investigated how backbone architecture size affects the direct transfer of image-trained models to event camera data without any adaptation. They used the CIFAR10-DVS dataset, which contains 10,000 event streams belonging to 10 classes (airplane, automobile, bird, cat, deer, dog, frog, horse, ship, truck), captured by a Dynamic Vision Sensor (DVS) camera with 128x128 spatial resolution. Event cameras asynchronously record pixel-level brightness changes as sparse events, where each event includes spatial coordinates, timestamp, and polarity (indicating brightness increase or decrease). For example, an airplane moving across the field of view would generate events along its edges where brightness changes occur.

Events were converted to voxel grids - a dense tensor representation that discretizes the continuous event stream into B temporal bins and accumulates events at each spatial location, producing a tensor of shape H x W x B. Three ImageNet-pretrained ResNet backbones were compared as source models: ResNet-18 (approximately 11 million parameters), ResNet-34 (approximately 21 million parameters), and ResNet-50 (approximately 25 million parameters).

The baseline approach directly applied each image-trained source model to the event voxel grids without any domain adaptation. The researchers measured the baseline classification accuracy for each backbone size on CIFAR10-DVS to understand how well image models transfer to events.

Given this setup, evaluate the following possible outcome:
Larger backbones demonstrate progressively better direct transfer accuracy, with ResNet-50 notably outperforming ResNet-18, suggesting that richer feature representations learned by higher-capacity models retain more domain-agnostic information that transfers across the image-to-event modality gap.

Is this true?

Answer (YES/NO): YES